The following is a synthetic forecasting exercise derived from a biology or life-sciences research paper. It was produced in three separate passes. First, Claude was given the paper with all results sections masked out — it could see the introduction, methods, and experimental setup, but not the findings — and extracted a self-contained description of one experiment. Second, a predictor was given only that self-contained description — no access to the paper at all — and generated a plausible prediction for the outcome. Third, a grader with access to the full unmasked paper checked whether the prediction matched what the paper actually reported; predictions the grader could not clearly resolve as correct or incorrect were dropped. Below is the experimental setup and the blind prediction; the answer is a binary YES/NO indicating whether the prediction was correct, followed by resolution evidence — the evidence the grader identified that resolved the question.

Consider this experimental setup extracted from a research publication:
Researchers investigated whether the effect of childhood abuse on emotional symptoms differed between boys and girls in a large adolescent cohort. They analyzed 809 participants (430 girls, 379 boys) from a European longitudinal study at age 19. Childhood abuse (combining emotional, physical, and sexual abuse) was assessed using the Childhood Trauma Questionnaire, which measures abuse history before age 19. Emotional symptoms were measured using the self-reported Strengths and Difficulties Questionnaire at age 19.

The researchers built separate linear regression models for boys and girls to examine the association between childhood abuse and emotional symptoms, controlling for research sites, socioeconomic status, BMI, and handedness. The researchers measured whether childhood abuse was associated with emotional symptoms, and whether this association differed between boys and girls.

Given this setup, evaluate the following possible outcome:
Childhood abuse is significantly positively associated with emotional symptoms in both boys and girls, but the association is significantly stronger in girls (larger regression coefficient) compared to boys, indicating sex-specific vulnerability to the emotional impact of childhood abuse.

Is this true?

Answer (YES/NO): NO